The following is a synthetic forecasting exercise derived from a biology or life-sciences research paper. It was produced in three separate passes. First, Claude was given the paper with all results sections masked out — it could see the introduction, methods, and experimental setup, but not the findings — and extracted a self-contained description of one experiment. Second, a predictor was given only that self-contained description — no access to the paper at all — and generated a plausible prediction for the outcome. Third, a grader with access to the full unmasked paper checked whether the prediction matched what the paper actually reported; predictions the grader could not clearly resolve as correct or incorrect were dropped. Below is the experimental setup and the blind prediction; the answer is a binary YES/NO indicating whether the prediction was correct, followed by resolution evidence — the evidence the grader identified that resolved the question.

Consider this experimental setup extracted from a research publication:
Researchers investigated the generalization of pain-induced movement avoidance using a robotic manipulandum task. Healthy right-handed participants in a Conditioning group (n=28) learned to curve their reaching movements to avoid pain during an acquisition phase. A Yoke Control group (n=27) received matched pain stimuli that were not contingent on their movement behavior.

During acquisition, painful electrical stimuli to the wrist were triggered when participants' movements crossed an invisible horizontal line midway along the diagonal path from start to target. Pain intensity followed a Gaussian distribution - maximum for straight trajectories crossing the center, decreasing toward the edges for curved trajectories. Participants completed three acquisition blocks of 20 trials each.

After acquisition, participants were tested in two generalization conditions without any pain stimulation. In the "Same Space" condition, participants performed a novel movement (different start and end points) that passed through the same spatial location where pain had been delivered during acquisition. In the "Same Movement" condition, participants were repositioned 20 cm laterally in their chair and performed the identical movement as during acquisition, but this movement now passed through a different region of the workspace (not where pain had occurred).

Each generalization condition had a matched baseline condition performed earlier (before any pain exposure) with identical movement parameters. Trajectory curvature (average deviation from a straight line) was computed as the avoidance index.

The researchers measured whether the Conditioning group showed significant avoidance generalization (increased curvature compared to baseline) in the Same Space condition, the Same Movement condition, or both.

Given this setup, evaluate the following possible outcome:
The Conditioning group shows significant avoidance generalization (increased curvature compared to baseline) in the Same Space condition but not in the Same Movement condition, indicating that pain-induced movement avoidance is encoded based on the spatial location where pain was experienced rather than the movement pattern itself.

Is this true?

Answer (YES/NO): NO